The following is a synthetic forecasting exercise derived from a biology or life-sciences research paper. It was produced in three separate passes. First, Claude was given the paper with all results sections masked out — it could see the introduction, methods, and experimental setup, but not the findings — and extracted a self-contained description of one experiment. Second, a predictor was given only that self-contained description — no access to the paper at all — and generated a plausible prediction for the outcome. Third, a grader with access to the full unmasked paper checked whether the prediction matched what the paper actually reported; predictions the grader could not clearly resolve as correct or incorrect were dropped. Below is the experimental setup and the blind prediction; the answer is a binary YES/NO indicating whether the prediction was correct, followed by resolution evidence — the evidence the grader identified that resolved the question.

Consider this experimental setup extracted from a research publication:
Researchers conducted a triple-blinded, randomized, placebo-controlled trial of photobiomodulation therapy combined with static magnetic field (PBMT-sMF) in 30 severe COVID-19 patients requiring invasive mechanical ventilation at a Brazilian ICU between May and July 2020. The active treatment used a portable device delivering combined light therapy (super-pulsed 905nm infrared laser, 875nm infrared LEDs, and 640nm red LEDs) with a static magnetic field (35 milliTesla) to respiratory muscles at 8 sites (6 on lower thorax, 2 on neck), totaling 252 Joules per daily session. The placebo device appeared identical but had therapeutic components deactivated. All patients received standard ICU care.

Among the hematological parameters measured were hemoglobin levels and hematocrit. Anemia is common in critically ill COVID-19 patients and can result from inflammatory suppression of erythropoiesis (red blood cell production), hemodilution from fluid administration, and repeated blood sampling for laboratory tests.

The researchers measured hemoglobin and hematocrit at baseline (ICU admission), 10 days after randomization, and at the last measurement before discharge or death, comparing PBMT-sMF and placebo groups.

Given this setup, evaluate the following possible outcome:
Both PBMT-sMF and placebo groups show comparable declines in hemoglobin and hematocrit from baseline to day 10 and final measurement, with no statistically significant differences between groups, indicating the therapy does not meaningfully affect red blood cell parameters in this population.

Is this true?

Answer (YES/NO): NO